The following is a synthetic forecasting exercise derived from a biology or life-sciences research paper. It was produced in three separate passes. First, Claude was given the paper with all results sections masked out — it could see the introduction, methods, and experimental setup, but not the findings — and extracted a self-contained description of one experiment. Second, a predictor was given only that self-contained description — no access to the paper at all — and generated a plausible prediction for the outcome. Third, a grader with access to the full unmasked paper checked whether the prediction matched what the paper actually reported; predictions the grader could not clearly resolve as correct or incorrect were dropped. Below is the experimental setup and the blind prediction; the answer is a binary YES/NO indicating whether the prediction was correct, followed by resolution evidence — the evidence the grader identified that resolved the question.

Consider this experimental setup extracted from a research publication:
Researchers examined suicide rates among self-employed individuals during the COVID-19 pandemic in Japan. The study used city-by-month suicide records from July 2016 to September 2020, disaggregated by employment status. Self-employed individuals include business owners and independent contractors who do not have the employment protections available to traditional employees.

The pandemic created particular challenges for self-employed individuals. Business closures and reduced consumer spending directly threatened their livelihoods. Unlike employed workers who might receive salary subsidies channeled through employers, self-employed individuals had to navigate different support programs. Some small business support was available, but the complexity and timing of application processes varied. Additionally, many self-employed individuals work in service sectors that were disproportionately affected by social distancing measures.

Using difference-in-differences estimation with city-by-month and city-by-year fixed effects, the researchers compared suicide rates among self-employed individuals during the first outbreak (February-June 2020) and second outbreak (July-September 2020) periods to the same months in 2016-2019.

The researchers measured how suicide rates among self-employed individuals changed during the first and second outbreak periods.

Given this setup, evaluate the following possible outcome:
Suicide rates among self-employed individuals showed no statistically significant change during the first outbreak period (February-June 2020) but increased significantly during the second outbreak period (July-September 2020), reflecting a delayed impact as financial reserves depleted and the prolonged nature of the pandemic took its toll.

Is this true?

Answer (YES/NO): NO